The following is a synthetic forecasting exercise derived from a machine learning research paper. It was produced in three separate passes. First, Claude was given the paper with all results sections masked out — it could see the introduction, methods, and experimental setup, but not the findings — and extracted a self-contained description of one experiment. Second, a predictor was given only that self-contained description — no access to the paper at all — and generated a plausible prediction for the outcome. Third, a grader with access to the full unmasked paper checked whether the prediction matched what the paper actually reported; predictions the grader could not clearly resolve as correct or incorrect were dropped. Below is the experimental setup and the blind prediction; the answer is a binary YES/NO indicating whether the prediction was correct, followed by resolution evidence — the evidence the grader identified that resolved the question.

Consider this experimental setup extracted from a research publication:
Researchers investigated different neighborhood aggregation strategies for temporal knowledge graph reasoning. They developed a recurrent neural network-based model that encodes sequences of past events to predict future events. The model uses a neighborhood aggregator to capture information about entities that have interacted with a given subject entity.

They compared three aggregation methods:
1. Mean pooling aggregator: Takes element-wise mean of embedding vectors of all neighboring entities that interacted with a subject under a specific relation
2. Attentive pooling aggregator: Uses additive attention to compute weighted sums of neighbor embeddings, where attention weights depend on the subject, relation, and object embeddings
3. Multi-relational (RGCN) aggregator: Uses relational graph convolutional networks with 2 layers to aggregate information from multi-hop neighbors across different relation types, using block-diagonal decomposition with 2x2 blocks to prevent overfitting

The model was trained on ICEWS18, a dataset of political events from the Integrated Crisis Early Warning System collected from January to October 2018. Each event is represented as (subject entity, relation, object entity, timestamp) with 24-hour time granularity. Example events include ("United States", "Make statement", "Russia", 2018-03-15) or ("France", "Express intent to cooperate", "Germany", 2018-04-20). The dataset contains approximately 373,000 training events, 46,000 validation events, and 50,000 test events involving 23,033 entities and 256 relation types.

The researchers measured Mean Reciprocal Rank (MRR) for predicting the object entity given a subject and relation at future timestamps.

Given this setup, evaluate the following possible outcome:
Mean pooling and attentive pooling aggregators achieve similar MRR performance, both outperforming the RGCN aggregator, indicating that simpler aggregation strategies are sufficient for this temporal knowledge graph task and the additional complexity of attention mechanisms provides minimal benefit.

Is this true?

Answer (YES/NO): NO